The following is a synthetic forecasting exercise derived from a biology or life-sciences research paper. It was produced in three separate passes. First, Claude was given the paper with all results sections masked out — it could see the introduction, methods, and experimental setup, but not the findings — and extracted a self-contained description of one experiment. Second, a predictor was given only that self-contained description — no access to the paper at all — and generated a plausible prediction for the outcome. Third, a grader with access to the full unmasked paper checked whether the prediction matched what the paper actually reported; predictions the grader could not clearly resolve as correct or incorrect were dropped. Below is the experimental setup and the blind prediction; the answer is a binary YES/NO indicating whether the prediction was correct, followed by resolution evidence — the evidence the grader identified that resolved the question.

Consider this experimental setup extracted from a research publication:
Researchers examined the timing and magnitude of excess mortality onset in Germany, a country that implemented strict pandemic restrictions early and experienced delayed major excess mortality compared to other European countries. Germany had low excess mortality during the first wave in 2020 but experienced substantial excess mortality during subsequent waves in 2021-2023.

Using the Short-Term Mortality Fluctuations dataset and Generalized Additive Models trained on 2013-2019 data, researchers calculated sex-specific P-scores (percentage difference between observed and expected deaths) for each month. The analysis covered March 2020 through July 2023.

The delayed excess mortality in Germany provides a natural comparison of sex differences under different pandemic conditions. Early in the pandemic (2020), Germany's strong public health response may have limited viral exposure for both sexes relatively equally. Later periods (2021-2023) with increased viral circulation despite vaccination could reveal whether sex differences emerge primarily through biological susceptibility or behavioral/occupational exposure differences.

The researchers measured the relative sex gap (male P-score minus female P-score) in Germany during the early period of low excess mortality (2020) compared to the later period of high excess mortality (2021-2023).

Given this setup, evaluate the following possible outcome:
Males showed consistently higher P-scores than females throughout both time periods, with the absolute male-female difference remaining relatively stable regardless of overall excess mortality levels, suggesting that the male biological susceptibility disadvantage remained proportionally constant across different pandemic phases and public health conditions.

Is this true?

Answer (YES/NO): NO